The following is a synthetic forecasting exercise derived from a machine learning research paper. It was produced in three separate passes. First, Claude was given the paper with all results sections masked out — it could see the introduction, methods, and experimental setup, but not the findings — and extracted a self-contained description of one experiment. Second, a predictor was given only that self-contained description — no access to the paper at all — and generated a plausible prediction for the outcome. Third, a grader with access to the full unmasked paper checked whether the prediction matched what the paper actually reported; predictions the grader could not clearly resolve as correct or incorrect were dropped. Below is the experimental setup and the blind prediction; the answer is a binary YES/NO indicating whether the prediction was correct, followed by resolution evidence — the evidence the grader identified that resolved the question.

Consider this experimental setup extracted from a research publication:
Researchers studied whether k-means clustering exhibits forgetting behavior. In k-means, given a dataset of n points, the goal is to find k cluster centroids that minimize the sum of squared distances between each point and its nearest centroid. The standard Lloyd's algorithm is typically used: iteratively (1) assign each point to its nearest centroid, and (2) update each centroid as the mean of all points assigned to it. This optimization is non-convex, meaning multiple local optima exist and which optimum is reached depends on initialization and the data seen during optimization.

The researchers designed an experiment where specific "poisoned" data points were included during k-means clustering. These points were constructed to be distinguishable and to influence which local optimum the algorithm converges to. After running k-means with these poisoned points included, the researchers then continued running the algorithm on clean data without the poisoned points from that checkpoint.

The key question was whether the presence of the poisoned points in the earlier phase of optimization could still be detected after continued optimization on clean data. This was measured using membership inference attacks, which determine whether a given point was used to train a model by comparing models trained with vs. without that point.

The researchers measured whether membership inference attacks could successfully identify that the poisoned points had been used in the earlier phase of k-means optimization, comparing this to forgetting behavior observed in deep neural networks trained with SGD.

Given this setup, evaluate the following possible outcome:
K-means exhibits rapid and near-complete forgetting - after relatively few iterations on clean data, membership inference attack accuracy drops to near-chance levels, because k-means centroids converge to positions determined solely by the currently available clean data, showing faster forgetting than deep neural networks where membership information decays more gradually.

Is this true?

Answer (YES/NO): NO